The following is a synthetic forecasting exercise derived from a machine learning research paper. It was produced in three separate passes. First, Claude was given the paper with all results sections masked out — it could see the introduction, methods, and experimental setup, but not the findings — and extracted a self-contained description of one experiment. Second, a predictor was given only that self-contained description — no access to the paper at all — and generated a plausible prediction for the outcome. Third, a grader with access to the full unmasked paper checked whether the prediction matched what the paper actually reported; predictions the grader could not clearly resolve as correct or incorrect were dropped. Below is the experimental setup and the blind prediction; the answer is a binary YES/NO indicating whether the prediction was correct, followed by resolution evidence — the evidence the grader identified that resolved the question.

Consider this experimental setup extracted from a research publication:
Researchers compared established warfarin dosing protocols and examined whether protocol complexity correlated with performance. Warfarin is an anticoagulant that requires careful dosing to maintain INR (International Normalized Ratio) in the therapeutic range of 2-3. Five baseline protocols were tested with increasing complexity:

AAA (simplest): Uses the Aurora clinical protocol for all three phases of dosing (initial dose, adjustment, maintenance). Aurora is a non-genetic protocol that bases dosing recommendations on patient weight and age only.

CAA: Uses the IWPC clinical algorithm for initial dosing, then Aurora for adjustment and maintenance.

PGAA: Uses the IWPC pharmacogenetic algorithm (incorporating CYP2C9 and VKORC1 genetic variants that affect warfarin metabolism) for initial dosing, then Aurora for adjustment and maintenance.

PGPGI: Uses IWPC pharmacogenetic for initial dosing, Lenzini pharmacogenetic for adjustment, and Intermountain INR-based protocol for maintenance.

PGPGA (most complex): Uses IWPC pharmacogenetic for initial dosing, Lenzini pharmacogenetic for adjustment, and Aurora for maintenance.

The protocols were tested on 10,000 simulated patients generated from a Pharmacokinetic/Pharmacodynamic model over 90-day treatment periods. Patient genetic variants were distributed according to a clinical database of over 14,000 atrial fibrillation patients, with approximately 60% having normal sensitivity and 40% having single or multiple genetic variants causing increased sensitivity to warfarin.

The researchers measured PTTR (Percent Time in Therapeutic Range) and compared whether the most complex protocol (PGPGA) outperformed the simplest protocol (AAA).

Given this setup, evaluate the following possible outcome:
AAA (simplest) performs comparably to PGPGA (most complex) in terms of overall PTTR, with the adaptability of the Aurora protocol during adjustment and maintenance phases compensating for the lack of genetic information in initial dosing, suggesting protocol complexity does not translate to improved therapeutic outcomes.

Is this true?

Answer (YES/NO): NO